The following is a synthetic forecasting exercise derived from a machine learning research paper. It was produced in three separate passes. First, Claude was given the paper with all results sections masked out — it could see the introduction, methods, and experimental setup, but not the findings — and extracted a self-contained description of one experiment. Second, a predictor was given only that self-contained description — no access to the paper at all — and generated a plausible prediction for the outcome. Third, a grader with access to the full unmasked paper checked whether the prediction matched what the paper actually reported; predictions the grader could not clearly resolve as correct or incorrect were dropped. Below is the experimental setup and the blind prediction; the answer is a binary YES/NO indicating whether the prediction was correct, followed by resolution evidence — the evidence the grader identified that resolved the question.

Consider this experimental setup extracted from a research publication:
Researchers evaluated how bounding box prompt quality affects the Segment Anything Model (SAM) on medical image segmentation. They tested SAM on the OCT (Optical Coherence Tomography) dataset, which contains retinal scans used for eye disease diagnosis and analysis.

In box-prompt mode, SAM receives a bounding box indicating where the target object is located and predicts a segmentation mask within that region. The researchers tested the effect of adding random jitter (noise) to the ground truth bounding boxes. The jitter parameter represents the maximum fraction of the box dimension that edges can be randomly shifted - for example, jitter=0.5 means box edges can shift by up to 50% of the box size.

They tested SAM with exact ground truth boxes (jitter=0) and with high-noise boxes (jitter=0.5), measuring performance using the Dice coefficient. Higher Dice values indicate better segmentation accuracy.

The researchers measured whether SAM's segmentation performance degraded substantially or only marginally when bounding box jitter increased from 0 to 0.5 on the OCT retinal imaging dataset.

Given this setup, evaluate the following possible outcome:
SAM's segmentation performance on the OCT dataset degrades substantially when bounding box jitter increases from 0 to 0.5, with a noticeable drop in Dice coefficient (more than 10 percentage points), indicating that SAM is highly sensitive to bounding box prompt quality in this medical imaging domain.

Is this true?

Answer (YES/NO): YES